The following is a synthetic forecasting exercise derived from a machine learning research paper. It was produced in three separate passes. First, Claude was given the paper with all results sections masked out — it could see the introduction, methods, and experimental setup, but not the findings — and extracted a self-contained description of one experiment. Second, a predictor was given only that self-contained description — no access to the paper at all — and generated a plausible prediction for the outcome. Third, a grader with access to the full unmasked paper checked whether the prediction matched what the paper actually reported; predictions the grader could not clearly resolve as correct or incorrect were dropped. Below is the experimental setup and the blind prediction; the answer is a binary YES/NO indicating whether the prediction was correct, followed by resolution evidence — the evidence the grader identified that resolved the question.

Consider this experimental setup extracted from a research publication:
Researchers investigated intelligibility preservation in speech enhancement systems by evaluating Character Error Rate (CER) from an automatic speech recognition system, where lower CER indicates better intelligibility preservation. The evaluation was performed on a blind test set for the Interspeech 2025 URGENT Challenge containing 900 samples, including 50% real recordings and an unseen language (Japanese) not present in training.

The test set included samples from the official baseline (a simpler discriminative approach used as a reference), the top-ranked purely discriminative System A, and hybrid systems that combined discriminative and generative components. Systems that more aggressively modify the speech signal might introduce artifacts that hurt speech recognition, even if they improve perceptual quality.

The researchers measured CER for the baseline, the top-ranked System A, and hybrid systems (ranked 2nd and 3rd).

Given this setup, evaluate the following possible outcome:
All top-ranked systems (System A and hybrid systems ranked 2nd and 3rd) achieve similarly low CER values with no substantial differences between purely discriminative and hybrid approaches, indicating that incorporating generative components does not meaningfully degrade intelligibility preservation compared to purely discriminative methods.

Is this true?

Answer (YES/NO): NO